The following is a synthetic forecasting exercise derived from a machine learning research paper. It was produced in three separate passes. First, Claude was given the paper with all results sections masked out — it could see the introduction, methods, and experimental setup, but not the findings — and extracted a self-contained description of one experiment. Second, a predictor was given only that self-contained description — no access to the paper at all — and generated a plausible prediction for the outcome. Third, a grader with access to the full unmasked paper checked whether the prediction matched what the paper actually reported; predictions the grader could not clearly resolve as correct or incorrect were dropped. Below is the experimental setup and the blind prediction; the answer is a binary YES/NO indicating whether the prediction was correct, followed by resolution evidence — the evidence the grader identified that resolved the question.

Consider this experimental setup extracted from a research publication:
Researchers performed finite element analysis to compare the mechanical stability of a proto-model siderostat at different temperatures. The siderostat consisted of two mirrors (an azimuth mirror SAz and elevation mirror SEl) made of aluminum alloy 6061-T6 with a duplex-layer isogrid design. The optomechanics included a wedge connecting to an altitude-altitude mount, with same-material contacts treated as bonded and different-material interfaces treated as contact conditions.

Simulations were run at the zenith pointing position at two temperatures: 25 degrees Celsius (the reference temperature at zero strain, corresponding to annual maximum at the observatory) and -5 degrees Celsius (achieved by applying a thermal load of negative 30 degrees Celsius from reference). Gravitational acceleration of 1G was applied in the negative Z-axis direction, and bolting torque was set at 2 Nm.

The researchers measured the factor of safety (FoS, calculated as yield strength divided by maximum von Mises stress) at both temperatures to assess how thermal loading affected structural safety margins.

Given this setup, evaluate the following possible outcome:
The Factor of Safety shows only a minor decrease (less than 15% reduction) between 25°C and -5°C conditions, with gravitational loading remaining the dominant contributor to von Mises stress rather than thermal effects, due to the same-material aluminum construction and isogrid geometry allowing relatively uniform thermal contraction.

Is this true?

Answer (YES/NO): NO